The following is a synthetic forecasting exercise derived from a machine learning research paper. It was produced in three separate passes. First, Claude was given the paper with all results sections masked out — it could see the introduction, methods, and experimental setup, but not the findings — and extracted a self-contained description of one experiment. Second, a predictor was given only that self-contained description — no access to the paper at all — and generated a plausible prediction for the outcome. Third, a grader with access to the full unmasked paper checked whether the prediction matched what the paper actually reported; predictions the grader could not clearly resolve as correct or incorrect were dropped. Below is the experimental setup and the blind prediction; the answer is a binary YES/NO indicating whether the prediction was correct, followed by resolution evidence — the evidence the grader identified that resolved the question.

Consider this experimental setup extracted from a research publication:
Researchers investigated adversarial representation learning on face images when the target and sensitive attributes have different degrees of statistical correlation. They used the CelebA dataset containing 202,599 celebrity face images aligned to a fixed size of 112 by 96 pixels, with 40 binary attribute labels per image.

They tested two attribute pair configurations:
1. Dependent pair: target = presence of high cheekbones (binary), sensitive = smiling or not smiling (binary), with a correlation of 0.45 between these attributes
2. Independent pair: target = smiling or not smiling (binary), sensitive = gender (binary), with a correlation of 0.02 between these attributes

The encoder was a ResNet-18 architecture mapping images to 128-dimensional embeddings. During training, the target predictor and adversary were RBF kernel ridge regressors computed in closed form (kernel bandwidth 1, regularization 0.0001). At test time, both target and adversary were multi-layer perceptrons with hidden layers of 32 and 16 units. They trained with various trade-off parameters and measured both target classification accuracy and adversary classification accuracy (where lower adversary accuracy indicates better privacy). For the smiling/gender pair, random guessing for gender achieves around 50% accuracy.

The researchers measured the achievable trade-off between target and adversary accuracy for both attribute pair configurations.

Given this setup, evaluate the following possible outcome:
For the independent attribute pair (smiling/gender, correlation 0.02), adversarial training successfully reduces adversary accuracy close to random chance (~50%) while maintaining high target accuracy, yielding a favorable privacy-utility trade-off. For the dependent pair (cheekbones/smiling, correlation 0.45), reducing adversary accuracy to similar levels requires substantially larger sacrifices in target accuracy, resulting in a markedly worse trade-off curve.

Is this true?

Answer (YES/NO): YES